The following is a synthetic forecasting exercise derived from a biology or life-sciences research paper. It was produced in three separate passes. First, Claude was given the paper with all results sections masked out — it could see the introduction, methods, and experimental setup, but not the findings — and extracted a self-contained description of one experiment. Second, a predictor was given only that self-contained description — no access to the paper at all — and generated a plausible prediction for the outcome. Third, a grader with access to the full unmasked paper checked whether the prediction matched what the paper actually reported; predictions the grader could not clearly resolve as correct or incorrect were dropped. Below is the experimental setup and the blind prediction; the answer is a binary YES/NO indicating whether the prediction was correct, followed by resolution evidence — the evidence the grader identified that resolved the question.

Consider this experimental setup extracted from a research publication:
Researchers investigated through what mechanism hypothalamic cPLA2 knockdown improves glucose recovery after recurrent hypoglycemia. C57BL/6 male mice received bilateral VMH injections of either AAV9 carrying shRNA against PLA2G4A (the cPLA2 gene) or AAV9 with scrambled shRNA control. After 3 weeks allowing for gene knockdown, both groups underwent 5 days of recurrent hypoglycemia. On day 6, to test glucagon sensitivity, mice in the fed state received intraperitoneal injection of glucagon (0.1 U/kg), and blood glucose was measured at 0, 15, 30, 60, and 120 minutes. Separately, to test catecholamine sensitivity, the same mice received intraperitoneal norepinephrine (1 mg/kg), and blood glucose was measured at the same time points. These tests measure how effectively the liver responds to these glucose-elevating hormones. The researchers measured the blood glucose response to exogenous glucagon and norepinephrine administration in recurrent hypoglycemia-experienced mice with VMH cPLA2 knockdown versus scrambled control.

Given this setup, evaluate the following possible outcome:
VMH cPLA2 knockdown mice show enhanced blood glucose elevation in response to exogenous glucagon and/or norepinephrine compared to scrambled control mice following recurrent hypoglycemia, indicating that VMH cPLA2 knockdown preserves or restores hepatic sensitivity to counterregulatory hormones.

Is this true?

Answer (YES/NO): YES